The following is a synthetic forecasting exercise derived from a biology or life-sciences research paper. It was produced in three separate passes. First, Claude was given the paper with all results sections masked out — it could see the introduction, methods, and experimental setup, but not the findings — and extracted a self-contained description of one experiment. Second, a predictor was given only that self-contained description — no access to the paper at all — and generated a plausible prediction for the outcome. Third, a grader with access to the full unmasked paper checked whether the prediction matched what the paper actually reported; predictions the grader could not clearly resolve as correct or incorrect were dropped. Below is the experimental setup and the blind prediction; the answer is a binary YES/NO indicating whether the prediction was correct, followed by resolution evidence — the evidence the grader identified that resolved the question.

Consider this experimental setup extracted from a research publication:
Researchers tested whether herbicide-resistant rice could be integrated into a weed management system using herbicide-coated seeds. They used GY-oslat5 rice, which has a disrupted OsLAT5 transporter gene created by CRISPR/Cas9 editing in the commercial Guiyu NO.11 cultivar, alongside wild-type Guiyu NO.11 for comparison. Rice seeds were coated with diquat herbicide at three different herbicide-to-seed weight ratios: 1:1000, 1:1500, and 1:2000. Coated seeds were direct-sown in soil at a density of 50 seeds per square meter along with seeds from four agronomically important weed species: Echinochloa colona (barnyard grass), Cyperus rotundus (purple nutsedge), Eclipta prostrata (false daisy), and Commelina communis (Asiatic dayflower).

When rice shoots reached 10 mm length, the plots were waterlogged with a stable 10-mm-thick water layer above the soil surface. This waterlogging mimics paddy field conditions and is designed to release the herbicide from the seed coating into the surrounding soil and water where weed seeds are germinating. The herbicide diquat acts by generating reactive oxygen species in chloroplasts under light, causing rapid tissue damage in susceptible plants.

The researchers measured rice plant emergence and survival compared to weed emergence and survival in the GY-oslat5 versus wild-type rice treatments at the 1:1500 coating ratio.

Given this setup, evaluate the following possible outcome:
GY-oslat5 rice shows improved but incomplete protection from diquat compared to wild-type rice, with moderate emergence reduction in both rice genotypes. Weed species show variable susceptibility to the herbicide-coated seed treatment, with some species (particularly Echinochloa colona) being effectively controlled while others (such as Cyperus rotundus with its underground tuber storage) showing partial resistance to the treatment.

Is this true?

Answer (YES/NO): NO